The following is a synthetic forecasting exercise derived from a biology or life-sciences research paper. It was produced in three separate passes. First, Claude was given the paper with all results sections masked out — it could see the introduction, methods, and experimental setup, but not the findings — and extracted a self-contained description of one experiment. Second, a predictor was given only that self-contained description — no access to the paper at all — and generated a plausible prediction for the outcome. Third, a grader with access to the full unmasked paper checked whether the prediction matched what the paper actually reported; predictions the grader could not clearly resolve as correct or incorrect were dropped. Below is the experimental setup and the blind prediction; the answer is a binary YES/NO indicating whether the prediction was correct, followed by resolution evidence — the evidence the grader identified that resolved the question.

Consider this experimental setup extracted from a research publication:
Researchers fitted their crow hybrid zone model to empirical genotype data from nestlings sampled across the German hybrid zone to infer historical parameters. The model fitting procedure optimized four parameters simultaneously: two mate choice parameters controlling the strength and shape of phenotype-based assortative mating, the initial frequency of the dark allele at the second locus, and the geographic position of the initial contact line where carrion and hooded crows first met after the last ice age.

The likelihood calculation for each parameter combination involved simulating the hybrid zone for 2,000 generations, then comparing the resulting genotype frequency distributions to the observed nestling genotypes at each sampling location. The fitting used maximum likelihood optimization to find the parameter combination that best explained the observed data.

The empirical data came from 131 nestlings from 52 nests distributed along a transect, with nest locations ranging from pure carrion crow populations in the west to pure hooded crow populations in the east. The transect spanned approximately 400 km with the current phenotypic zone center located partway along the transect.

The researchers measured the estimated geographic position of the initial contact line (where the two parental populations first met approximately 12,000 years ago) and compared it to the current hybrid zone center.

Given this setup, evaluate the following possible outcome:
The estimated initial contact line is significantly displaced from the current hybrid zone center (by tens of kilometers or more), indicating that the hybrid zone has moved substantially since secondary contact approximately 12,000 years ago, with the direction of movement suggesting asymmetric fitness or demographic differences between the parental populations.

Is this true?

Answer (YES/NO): YES